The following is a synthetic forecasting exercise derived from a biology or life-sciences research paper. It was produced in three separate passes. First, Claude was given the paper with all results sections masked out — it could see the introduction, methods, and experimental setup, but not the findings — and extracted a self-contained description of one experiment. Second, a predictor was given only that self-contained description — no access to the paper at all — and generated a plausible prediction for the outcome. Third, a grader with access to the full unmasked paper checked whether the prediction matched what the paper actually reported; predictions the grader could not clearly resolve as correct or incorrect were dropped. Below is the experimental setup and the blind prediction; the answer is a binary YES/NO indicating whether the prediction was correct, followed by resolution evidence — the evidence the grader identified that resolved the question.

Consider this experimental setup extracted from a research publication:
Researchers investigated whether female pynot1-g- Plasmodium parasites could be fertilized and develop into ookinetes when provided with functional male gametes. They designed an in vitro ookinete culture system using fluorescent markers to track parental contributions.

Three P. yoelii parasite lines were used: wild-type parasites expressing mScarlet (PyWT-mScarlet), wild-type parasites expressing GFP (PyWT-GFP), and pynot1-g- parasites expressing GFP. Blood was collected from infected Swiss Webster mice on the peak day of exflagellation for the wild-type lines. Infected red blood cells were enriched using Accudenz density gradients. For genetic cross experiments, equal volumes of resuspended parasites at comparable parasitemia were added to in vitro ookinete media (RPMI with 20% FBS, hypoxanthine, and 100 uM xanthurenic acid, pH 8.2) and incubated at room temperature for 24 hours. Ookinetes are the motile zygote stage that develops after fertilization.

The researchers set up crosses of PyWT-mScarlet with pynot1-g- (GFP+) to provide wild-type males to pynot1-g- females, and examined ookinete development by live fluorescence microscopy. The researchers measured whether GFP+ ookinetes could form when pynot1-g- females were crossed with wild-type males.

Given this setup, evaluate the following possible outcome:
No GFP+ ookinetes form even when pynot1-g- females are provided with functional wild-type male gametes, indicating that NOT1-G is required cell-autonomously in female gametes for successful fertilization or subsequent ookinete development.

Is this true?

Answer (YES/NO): YES